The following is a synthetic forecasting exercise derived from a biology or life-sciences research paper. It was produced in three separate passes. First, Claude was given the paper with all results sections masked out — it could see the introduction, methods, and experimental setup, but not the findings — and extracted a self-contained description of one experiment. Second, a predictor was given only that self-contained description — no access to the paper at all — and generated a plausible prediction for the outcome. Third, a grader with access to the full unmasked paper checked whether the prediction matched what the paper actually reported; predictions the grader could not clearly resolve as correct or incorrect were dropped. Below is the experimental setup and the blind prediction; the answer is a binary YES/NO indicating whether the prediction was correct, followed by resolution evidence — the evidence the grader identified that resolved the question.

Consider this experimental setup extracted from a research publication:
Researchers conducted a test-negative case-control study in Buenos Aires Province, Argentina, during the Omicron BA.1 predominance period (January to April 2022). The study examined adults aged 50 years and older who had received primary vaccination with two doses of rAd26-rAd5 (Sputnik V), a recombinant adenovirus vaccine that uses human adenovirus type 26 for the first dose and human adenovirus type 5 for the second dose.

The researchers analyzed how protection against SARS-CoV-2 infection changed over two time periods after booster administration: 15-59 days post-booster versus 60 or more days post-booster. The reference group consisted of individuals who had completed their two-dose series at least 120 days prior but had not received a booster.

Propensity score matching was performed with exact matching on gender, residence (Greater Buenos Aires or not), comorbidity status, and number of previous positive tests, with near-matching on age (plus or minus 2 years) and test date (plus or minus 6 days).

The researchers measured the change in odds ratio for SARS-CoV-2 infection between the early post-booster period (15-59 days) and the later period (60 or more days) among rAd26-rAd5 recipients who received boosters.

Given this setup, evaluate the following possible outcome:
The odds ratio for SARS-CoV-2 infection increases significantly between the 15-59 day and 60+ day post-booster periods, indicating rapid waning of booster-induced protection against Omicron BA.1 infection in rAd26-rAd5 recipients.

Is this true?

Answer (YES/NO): YES